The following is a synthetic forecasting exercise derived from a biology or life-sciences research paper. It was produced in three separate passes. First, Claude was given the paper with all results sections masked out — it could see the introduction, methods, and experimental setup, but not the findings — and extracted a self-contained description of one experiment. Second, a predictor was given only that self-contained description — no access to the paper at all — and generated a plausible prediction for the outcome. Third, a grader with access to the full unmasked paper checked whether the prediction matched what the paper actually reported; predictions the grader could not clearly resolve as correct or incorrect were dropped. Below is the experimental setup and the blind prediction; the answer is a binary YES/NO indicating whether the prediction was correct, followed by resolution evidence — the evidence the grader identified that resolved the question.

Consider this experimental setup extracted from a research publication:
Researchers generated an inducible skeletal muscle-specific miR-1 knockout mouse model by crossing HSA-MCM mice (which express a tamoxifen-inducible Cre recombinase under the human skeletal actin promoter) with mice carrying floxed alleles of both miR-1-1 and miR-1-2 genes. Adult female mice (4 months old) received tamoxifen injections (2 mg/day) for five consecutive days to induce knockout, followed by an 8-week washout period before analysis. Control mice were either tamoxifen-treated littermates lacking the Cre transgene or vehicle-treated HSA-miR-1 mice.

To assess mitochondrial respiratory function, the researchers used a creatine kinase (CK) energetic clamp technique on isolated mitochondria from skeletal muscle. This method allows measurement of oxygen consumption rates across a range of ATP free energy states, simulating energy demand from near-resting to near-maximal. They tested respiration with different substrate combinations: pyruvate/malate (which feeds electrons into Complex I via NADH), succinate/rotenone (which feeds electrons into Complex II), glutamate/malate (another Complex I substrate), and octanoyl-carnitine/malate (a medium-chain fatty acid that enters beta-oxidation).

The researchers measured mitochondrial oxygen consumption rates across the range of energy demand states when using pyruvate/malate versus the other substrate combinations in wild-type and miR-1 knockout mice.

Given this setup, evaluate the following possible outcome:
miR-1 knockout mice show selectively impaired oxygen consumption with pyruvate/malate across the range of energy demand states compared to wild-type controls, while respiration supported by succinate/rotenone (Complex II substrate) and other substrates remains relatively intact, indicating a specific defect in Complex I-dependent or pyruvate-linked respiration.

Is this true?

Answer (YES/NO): NO